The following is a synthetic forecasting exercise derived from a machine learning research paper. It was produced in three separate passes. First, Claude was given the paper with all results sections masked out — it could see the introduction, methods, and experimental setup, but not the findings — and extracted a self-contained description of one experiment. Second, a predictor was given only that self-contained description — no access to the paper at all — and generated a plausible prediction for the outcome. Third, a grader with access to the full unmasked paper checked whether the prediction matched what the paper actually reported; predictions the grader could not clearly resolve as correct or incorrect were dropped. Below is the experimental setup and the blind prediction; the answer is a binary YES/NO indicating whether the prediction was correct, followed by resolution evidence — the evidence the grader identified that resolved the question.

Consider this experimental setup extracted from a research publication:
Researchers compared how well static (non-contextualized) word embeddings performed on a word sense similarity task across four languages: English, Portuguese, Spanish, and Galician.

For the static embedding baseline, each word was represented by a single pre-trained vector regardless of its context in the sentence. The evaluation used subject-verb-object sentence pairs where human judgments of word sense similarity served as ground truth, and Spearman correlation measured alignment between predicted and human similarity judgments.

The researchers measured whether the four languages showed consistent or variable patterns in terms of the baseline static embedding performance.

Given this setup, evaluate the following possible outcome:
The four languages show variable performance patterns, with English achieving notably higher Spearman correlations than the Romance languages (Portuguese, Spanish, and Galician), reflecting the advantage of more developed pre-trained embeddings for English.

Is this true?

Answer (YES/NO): NO